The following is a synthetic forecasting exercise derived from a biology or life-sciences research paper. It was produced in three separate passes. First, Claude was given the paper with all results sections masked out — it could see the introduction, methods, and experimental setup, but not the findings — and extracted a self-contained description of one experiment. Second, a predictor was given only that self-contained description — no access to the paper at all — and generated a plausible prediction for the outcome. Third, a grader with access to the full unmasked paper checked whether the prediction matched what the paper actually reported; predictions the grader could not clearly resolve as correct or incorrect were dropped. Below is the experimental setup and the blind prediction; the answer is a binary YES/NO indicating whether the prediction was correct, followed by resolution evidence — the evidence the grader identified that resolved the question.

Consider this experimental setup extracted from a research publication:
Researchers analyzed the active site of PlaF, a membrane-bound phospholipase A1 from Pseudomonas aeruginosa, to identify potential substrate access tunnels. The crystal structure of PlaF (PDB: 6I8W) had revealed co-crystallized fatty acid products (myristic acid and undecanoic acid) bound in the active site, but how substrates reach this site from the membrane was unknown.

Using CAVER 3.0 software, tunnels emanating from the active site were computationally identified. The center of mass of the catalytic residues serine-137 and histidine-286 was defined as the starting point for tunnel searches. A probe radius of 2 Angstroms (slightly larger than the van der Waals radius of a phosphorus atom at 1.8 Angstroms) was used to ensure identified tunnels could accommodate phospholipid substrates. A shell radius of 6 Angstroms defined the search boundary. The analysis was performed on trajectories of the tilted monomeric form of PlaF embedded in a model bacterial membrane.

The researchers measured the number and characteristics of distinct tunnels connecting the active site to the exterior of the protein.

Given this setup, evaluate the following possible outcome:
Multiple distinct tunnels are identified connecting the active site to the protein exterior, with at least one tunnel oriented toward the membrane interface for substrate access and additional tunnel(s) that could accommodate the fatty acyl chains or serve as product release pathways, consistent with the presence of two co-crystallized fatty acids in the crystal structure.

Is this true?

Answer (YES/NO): YES